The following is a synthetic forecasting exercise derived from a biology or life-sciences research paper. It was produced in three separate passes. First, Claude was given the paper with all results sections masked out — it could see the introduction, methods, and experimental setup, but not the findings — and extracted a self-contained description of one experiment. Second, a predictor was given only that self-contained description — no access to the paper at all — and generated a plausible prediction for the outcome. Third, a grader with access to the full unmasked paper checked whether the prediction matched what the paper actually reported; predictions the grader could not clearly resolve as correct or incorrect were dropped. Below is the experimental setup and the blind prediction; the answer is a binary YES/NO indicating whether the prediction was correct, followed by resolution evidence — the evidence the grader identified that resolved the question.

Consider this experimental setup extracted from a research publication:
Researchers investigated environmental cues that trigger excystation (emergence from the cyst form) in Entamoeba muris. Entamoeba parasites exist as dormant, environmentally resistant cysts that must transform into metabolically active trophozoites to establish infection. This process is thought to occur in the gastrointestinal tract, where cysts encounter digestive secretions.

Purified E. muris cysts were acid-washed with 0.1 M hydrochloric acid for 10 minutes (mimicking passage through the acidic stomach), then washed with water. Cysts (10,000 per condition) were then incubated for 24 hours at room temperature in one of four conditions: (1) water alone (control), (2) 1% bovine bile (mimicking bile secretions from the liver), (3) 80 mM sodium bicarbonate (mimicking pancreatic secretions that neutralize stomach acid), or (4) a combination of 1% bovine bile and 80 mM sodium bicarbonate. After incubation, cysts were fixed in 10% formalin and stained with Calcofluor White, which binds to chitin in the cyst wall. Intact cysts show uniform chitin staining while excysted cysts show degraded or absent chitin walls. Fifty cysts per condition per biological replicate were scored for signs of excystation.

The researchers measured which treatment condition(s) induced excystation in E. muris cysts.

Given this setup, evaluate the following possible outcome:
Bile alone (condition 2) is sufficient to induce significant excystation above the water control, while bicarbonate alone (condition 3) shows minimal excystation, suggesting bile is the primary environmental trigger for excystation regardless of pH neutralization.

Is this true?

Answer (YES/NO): YES